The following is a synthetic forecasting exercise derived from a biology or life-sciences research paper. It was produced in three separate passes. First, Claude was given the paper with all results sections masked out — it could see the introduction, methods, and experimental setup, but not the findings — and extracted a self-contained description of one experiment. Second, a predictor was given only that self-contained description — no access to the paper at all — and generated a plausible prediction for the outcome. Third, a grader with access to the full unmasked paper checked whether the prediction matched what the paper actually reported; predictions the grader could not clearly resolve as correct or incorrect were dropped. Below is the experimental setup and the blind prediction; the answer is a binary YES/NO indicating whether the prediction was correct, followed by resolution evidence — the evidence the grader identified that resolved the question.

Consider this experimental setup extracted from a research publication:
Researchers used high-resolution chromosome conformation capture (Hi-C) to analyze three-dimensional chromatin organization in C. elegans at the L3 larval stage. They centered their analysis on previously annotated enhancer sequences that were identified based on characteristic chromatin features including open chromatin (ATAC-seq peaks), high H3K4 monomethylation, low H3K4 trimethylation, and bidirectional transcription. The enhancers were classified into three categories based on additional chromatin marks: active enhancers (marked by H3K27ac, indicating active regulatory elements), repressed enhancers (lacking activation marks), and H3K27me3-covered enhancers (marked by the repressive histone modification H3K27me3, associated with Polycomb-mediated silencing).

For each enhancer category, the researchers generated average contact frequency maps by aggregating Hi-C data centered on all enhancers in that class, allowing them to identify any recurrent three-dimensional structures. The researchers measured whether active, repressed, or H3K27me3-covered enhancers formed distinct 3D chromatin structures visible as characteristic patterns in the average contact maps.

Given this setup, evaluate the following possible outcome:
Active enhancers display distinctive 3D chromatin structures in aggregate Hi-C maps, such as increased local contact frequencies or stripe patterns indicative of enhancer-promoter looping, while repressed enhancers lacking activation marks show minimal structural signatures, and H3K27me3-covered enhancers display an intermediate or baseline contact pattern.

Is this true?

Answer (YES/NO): NO